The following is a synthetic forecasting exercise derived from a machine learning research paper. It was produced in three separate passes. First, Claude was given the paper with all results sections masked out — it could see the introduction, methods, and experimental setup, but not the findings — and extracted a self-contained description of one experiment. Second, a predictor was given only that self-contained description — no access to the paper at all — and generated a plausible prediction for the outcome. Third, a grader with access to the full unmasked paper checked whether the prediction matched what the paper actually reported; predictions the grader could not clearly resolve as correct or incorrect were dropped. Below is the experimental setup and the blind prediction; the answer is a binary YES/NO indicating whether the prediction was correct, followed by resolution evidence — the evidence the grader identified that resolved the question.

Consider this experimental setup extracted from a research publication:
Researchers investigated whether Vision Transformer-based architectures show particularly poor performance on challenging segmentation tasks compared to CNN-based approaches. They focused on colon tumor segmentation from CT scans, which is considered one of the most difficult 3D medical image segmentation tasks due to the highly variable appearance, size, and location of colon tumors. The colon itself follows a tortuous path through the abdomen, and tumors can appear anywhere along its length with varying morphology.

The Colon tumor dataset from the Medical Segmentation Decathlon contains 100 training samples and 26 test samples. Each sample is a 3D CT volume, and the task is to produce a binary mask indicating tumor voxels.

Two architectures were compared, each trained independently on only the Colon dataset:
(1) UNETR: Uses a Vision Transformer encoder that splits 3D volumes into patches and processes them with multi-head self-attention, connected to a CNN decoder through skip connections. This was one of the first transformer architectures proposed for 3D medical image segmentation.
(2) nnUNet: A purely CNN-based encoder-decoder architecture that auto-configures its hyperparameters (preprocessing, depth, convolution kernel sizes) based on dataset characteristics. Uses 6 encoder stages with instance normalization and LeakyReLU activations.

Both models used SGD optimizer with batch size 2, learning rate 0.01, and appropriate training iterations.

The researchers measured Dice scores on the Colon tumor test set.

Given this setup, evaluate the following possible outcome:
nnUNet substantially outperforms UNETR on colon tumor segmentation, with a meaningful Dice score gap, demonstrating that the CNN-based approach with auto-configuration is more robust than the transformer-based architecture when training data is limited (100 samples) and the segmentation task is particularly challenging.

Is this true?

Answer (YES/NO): YES